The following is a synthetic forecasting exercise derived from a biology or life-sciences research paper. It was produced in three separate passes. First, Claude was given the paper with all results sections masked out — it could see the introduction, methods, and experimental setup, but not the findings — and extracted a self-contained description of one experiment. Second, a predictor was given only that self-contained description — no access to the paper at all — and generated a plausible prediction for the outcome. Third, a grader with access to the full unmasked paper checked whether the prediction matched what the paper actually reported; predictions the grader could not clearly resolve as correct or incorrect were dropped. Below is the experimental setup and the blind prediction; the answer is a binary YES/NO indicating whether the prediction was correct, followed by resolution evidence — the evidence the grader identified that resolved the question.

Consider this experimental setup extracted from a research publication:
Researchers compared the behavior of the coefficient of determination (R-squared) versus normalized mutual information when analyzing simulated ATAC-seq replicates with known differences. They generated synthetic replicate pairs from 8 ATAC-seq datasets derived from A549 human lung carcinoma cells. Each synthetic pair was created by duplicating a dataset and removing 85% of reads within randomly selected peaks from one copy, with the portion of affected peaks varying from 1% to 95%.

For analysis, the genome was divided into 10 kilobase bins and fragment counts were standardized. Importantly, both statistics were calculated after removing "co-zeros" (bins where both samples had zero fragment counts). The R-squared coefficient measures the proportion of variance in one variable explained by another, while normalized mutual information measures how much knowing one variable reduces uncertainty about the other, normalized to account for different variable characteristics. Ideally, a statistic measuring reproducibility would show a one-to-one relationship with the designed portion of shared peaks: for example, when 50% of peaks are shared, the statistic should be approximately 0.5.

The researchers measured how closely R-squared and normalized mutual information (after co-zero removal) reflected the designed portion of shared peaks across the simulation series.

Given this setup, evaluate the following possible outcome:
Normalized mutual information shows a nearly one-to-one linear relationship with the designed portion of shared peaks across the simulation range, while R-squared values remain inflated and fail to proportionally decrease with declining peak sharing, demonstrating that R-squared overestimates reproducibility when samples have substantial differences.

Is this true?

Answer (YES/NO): NO